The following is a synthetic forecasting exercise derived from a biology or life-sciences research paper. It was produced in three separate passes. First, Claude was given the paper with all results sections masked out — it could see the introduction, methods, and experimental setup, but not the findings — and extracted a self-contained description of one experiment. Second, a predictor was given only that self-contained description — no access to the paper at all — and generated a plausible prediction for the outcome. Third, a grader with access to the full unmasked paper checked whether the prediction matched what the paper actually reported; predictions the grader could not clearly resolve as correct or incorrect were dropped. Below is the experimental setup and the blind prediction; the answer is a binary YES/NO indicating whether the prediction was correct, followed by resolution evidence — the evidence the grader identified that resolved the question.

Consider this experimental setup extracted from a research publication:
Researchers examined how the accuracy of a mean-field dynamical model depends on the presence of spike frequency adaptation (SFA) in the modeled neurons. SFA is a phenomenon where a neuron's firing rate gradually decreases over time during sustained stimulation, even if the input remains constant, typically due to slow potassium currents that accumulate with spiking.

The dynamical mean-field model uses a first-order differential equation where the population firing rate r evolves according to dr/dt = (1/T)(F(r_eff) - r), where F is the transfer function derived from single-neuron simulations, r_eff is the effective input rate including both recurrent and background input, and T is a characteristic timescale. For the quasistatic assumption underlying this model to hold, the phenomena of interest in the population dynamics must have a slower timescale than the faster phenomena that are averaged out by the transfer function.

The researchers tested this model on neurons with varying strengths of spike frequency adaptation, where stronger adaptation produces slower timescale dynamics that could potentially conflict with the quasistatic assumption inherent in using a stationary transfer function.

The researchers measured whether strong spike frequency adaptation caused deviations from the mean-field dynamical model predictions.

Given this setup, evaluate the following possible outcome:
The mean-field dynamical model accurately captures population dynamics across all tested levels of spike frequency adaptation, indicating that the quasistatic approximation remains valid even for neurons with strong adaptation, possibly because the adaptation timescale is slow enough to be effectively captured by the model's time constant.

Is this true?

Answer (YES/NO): NO